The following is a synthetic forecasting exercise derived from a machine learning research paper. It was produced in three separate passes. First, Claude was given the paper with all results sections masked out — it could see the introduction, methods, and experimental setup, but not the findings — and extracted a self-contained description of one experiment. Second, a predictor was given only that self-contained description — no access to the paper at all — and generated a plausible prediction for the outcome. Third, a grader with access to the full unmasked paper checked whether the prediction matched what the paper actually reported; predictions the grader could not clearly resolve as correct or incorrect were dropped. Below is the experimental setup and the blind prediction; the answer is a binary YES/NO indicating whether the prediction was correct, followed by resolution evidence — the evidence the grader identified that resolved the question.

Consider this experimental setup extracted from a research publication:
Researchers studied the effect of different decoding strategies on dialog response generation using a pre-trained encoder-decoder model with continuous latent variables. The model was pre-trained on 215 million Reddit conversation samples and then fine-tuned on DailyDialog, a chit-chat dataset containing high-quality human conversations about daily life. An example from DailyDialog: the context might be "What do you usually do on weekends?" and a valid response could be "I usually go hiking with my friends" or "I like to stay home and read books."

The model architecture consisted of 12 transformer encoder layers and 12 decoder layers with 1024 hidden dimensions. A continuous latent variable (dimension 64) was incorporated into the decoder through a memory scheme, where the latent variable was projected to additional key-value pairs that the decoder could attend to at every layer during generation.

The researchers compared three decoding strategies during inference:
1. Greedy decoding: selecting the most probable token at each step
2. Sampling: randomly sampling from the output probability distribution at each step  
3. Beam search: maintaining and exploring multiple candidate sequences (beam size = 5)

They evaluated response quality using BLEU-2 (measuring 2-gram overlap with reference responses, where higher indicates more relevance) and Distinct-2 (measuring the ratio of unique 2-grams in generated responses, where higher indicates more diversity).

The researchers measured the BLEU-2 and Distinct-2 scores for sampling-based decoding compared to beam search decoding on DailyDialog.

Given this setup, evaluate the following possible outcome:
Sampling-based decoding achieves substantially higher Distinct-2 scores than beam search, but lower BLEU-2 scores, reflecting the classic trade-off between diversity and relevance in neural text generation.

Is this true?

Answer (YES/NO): YES